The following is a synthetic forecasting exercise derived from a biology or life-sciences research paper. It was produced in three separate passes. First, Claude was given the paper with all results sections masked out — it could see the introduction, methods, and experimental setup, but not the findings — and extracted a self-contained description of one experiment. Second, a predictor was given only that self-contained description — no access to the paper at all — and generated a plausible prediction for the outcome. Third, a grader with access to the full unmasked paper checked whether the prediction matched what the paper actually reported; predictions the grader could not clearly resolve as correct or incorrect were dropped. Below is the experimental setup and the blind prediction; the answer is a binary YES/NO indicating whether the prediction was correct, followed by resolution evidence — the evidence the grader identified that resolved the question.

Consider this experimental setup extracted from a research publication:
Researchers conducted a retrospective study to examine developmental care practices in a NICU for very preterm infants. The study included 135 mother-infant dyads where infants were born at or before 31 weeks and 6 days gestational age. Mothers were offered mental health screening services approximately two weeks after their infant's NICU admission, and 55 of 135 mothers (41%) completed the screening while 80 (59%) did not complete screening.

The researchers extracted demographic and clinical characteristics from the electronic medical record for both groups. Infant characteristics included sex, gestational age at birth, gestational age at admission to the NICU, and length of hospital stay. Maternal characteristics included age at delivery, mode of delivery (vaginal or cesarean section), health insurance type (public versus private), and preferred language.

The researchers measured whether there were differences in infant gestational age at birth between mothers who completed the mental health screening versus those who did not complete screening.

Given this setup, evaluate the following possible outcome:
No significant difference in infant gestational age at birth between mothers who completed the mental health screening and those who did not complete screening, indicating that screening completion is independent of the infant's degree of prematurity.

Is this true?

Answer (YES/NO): NO